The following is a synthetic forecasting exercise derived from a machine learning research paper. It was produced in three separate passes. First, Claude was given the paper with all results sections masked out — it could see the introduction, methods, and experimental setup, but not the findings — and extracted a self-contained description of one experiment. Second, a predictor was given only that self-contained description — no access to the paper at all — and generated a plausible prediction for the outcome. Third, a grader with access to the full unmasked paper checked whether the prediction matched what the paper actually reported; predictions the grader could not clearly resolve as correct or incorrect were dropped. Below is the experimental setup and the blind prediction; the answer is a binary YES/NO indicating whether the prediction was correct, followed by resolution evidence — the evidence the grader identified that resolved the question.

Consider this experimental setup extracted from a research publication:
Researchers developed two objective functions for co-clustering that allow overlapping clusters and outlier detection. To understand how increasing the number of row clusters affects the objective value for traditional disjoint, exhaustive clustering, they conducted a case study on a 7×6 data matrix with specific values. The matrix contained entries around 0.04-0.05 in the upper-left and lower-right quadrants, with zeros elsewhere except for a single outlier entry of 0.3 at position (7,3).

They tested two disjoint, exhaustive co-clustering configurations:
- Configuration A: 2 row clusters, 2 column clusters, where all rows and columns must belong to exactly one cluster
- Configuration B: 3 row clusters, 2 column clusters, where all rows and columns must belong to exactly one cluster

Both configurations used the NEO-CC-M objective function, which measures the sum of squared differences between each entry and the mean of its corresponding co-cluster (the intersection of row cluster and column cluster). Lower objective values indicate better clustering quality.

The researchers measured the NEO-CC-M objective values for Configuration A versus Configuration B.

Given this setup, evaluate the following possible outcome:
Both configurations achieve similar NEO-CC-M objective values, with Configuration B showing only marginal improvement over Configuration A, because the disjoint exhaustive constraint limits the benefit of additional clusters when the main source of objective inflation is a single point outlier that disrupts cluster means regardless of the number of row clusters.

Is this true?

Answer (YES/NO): YES